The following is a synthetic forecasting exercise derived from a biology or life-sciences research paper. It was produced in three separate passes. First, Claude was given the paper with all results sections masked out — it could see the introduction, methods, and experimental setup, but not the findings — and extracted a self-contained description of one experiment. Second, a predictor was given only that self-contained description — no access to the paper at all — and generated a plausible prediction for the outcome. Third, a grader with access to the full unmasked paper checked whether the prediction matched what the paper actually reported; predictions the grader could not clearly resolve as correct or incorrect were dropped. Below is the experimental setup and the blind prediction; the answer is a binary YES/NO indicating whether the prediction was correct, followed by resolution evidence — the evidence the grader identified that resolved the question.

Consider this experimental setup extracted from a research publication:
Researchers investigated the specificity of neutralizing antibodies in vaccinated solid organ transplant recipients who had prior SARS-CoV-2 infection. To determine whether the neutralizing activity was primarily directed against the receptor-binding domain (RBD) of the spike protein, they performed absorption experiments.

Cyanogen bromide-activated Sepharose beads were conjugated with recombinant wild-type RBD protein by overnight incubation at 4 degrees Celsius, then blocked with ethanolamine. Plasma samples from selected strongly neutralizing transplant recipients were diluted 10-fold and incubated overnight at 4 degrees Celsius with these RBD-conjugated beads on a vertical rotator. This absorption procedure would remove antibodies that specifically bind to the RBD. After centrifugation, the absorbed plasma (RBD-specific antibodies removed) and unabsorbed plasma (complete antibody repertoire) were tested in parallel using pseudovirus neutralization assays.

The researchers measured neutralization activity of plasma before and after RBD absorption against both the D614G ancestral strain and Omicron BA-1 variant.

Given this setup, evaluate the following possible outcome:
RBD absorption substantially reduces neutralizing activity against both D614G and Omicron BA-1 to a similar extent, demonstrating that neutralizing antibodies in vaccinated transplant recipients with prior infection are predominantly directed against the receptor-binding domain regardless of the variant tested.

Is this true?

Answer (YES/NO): NO